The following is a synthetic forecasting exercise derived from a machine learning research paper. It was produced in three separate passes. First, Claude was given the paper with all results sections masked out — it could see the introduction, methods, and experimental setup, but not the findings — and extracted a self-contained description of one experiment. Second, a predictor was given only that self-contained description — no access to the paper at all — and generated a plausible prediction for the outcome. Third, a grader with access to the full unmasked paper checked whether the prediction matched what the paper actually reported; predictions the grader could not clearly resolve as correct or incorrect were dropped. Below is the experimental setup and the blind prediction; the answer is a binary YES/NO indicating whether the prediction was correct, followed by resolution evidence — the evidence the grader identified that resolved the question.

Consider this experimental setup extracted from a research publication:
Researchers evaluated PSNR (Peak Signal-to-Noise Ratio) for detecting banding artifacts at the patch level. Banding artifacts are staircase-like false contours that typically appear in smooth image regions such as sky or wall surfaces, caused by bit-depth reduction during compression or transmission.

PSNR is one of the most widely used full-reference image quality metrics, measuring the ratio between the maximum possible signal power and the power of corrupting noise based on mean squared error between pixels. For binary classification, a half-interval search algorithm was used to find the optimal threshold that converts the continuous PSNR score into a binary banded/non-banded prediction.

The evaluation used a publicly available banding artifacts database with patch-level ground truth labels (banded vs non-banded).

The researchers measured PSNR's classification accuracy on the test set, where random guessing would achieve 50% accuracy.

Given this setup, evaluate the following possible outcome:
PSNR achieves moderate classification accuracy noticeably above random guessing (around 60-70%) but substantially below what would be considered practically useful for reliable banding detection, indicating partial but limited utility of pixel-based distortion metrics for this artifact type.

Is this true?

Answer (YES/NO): NO